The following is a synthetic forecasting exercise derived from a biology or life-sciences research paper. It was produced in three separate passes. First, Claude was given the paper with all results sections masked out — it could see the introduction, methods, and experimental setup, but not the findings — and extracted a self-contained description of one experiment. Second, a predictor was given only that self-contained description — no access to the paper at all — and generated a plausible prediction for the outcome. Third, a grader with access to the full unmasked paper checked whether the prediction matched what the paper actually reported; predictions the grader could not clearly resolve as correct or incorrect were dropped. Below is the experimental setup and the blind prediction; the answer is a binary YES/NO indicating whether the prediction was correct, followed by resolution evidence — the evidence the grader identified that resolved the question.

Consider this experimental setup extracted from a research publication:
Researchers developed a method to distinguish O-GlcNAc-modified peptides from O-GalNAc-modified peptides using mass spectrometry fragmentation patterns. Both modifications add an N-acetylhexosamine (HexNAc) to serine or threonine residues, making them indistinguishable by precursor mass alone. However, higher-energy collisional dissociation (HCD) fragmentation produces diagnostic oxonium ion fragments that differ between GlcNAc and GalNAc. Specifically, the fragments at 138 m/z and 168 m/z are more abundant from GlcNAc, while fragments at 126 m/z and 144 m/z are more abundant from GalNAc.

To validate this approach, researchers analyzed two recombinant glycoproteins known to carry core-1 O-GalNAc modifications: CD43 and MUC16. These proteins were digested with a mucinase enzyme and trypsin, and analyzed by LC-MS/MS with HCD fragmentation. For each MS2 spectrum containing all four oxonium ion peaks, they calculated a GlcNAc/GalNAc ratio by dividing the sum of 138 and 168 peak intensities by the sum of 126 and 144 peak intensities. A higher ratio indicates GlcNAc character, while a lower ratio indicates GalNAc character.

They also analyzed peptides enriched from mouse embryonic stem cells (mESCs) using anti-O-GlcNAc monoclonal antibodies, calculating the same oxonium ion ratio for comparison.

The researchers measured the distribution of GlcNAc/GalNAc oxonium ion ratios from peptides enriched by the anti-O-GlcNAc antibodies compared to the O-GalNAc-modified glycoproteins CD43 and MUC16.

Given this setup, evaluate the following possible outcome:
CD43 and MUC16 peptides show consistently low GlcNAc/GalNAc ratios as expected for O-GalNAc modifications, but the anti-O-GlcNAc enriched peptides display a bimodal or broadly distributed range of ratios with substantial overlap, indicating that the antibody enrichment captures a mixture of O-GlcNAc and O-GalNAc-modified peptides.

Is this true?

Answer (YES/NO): NO